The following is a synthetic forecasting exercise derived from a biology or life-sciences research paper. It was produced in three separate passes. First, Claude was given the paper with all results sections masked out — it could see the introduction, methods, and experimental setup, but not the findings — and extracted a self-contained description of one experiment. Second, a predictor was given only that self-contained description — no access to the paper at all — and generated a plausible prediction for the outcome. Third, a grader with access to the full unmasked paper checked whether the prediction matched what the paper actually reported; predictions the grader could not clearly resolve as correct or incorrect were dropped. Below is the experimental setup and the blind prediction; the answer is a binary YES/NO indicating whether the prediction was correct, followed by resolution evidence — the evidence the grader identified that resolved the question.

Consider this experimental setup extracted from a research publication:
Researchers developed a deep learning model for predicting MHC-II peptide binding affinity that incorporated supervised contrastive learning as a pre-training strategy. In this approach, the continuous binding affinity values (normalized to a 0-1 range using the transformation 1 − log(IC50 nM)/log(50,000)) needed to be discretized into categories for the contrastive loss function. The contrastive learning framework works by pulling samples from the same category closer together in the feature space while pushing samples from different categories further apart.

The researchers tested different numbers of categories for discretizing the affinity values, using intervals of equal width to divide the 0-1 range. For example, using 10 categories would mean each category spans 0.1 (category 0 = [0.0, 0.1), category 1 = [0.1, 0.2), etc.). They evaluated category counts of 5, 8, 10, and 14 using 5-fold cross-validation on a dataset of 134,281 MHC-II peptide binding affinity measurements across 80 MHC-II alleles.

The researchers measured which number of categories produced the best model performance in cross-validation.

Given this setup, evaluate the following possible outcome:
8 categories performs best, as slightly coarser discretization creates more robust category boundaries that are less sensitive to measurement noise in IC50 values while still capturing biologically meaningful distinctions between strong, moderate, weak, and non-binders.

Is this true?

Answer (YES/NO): NO